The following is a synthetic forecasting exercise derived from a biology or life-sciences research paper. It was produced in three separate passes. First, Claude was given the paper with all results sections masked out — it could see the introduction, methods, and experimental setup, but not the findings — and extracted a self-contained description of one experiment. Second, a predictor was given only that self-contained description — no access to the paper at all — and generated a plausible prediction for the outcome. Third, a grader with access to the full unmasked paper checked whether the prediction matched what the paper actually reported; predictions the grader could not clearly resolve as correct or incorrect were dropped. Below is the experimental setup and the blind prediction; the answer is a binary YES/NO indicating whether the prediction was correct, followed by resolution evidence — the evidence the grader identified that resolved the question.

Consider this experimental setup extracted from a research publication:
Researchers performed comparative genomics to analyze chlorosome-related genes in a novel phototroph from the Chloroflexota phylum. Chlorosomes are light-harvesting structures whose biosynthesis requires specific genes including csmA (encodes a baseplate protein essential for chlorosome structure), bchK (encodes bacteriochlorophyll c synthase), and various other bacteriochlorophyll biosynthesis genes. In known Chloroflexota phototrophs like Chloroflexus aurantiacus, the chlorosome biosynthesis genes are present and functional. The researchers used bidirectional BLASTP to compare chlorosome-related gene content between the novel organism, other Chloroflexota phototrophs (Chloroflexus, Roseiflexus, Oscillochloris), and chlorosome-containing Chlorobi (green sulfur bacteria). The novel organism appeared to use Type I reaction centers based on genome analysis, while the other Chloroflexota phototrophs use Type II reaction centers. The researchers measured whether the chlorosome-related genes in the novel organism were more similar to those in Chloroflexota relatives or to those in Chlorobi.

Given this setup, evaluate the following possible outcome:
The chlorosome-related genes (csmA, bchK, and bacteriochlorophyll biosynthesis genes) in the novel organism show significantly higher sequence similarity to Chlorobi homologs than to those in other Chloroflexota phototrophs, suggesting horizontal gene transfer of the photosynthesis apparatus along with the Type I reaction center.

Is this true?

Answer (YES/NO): NO